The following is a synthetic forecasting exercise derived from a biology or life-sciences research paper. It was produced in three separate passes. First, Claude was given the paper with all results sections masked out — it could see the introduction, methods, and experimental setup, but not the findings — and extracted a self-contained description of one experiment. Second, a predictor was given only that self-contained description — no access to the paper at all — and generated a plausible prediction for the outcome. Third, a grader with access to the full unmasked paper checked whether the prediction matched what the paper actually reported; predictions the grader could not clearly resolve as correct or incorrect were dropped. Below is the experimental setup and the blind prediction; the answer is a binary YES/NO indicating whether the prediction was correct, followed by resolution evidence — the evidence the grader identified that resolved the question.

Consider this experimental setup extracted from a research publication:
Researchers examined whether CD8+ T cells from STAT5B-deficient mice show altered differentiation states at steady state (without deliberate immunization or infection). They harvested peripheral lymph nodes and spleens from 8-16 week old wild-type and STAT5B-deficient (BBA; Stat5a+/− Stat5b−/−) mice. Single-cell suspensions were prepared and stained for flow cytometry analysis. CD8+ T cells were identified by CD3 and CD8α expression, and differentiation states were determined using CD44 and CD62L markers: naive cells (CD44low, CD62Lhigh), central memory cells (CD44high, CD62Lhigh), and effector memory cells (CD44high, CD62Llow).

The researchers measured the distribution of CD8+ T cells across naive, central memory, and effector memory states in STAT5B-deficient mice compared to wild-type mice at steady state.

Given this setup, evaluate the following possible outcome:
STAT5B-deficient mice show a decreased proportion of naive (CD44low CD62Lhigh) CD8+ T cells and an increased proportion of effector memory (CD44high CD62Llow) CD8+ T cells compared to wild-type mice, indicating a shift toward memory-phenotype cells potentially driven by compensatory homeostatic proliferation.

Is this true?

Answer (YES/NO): YES